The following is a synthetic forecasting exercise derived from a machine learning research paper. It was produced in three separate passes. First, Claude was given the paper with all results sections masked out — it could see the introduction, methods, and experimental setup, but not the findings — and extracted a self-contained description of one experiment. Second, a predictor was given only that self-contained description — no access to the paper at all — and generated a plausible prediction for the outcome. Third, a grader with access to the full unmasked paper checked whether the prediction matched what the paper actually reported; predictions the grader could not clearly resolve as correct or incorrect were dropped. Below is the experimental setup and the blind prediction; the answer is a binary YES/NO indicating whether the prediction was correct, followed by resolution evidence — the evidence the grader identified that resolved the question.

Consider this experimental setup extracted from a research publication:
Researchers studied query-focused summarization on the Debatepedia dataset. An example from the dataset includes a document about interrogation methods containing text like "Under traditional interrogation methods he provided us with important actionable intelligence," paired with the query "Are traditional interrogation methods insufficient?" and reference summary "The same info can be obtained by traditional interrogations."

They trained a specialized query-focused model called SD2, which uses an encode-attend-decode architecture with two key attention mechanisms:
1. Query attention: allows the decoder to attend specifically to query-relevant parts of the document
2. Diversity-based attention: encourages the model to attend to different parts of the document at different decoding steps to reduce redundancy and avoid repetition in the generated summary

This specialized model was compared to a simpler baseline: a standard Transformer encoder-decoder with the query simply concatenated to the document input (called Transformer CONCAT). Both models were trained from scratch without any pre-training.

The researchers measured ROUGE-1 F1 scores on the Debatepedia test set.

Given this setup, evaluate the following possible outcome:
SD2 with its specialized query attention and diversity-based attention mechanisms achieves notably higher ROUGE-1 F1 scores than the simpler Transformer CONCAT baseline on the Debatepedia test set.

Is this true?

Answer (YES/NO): NO